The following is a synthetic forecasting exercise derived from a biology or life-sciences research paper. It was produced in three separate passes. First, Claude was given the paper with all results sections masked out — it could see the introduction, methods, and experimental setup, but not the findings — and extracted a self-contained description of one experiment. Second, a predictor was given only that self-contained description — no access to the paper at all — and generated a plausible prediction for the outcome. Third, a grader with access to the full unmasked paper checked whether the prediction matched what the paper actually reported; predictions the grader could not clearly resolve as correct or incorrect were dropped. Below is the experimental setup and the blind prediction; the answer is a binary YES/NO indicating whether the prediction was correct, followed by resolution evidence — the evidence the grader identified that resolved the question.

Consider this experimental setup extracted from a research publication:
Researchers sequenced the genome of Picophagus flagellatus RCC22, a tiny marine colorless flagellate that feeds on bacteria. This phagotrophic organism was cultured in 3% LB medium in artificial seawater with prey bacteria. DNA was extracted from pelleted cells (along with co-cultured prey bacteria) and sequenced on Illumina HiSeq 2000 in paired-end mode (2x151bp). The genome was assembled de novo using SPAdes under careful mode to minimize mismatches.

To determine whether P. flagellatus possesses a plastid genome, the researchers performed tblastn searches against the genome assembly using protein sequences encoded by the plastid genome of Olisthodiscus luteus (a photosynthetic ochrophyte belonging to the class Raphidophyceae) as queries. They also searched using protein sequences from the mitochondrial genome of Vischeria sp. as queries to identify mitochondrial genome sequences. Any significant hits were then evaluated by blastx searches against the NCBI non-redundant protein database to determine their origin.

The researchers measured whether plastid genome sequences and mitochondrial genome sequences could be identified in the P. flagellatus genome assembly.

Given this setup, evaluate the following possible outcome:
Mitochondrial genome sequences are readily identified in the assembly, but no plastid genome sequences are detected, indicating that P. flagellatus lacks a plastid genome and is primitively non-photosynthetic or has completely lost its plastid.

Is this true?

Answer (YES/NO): YES